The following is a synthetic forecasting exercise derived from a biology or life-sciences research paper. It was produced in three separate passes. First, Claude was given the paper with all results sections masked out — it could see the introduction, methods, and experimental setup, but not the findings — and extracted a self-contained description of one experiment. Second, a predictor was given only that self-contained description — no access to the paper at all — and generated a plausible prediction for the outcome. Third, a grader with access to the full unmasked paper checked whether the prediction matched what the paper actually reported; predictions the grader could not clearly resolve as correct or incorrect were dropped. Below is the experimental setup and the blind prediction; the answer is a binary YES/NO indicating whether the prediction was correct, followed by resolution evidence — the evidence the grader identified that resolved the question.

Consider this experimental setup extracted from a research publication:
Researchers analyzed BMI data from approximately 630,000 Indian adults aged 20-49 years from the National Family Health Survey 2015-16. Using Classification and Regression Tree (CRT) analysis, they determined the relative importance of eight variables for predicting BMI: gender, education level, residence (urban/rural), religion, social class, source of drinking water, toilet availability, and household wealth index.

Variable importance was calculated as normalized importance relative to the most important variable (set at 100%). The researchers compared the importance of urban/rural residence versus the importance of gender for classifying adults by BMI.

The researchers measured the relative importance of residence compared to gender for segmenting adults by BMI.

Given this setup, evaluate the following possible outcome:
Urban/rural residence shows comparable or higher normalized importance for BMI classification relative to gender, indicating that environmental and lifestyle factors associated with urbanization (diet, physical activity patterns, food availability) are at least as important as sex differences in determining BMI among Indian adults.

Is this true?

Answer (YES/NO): YES